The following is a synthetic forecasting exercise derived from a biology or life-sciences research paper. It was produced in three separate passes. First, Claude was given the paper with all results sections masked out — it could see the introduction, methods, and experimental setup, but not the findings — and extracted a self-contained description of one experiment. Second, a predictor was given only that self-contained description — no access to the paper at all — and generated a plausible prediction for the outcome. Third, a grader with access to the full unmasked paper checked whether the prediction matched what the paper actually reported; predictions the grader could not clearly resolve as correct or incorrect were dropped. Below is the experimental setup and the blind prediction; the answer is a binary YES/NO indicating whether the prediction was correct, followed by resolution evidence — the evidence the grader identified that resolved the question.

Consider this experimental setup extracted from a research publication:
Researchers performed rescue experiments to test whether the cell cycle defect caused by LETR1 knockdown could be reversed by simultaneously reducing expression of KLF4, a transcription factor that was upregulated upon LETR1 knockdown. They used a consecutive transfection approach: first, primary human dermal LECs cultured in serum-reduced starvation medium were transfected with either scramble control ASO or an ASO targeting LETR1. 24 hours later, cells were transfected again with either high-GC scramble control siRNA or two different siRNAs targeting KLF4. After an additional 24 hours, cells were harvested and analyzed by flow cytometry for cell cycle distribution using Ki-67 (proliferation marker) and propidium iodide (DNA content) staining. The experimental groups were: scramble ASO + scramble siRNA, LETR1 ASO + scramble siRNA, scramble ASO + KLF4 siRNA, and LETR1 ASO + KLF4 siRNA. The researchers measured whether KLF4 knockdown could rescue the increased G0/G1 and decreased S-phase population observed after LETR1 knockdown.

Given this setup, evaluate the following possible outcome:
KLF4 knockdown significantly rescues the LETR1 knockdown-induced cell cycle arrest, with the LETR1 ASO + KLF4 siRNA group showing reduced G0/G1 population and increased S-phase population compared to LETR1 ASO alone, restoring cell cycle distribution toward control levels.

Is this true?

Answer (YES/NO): YES